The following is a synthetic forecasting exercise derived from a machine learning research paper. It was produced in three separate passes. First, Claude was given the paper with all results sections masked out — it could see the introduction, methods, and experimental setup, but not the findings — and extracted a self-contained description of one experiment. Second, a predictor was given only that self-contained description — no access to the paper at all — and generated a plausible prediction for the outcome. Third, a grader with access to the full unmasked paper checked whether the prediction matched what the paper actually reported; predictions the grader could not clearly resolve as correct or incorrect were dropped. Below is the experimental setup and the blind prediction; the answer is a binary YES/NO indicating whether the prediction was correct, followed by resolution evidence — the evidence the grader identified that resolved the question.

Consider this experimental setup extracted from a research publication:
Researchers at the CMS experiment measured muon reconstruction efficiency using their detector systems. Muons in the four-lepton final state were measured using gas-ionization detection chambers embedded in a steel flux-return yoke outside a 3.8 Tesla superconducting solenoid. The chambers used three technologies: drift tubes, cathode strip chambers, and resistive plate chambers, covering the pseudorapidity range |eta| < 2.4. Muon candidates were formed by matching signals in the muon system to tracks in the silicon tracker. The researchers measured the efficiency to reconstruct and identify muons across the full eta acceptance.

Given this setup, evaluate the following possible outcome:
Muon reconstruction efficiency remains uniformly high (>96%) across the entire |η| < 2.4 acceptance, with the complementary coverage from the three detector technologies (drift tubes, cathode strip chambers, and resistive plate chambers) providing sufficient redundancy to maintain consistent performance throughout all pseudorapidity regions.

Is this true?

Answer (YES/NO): YES